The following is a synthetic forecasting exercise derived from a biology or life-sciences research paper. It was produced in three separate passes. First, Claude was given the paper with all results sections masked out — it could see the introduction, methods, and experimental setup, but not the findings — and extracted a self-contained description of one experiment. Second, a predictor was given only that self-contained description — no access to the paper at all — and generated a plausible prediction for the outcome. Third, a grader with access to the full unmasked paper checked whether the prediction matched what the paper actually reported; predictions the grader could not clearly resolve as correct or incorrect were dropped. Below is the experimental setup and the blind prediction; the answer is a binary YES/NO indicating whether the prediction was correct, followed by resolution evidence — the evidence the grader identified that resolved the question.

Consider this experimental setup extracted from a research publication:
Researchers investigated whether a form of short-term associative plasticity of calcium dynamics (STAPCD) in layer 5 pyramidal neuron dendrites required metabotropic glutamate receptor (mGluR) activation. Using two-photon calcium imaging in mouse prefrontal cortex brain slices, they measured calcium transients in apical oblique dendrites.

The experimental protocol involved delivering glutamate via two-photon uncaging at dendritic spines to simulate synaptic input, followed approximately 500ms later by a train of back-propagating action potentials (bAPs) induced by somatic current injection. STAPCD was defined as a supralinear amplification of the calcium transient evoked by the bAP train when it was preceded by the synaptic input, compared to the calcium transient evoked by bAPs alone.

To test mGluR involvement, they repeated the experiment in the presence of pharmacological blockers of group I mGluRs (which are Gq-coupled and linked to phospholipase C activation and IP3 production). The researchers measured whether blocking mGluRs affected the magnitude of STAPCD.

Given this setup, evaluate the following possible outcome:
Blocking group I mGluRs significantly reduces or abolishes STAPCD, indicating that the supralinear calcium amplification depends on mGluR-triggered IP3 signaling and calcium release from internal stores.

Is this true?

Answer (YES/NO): YES